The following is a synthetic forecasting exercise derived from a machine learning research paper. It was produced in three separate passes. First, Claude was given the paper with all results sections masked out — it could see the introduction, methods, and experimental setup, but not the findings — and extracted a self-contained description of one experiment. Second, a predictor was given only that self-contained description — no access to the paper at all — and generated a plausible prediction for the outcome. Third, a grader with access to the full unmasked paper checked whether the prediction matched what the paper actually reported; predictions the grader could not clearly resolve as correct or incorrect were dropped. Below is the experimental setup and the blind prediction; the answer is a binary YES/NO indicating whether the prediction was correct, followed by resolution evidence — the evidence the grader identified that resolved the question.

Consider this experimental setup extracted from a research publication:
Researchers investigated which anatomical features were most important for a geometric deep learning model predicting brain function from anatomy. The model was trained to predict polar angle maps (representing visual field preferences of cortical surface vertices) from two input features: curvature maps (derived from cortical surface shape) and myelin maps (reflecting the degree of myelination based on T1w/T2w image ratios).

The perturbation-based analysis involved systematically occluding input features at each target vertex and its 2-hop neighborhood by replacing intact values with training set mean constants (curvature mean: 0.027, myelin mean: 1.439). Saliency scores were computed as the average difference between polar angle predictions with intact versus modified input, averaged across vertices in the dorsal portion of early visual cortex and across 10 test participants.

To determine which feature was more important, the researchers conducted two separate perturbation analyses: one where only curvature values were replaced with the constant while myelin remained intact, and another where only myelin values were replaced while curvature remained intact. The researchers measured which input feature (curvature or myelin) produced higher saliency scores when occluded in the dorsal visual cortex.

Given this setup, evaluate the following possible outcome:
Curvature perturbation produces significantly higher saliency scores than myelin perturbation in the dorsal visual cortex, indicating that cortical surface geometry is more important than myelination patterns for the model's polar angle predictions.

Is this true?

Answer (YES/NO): NO